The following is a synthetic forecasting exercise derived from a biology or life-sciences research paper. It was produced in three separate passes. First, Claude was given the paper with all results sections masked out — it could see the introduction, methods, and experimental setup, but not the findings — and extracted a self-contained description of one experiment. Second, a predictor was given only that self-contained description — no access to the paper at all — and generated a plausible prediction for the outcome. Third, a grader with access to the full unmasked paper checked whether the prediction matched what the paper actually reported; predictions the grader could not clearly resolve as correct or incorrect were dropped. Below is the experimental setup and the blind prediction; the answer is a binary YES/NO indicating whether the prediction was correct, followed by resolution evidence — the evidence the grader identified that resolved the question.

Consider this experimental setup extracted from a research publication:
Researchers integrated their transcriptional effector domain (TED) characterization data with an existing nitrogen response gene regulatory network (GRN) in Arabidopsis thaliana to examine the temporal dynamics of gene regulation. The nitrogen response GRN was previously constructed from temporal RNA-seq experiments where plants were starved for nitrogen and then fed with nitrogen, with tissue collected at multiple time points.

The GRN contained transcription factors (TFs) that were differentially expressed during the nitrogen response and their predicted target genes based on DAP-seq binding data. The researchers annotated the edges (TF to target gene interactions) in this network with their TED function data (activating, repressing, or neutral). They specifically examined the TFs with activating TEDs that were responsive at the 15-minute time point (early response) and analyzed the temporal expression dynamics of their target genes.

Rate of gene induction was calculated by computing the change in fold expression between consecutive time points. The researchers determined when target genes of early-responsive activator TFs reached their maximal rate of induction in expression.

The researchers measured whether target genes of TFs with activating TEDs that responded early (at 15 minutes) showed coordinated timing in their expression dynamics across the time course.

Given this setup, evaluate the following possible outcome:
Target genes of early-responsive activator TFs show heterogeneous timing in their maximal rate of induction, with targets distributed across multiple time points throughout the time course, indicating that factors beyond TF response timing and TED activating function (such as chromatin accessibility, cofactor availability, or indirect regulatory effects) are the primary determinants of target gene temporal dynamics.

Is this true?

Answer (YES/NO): NO